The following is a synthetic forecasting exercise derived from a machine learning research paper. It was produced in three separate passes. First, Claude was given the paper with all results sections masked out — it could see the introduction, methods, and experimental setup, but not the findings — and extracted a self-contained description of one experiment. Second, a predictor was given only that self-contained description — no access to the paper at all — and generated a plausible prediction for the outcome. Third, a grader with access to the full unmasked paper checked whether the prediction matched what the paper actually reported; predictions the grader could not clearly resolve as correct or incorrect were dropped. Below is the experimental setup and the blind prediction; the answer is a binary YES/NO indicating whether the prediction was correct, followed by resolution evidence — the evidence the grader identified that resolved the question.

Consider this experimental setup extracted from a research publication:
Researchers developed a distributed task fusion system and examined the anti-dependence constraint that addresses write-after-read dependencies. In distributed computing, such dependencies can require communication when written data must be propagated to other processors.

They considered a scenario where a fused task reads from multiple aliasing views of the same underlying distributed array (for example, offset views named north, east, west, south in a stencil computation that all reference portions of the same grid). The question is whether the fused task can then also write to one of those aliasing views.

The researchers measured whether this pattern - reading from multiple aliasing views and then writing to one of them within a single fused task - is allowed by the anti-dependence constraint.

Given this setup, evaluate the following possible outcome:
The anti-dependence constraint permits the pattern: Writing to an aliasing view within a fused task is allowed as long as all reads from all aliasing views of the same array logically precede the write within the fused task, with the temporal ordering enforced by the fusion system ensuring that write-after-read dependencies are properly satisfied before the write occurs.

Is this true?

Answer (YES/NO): NO